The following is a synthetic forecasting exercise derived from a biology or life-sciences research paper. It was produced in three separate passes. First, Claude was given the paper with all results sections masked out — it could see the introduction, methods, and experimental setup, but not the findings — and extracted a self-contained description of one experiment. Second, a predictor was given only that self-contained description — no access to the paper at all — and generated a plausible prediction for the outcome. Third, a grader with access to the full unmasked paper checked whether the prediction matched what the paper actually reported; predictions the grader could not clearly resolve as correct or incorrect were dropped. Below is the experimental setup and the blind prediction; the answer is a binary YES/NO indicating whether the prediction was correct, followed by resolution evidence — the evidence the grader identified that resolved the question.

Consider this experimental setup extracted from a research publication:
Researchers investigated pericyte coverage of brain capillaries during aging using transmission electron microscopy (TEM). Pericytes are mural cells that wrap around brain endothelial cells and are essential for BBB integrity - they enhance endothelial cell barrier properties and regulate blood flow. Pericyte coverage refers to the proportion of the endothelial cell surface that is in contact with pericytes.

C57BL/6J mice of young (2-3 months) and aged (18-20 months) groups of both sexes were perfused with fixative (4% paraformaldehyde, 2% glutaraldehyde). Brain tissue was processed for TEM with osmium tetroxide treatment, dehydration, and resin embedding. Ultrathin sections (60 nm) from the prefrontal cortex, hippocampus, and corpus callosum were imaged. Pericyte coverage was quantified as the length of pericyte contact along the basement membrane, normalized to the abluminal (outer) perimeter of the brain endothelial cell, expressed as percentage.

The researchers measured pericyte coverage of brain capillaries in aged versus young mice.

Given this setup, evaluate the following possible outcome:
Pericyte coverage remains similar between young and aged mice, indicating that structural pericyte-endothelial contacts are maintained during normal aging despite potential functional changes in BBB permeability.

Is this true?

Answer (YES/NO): YES